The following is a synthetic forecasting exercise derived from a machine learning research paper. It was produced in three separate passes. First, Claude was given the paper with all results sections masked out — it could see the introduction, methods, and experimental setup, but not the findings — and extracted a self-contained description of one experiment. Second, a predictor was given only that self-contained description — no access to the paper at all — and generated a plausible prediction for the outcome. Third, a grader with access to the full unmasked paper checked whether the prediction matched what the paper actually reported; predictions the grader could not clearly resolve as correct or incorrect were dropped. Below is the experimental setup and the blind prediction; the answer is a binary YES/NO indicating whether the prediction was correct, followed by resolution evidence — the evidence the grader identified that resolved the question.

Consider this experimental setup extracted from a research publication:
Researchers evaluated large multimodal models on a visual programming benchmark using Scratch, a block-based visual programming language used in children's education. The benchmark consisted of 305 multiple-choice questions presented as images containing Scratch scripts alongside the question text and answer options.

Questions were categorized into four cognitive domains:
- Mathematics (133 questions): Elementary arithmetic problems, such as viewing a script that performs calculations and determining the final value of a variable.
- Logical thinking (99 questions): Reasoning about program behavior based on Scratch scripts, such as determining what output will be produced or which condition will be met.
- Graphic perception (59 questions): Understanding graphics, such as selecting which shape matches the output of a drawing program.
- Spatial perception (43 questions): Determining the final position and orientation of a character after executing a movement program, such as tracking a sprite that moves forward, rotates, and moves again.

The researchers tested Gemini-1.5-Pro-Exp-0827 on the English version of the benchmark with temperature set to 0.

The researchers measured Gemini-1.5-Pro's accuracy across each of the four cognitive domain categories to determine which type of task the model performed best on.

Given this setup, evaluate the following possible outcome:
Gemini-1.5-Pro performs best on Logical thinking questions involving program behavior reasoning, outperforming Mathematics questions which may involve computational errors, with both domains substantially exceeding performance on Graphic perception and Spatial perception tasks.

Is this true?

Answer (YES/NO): NO